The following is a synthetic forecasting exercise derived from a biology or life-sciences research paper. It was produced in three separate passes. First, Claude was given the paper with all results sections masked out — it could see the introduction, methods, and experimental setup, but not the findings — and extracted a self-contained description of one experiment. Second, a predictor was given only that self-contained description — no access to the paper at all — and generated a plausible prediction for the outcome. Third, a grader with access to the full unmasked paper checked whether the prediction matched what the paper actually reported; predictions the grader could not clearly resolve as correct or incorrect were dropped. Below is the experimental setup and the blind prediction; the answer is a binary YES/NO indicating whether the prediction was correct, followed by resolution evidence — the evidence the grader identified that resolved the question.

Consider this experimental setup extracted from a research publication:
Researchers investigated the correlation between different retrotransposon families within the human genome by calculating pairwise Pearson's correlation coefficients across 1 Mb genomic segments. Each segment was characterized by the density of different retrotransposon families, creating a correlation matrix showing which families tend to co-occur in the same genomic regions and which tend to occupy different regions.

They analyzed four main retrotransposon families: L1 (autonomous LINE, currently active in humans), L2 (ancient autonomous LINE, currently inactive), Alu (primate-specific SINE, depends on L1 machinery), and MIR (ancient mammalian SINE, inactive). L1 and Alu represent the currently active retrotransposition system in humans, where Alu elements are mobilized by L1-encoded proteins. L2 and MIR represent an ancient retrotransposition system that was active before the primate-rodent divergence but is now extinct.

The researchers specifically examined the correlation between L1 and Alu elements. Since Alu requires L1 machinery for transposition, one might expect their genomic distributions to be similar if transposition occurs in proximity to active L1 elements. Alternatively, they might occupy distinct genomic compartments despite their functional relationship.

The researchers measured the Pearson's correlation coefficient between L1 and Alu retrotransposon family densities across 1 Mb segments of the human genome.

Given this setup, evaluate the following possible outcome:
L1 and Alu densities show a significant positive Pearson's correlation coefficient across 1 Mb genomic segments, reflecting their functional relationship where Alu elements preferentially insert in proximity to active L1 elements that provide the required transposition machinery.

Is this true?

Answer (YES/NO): NO